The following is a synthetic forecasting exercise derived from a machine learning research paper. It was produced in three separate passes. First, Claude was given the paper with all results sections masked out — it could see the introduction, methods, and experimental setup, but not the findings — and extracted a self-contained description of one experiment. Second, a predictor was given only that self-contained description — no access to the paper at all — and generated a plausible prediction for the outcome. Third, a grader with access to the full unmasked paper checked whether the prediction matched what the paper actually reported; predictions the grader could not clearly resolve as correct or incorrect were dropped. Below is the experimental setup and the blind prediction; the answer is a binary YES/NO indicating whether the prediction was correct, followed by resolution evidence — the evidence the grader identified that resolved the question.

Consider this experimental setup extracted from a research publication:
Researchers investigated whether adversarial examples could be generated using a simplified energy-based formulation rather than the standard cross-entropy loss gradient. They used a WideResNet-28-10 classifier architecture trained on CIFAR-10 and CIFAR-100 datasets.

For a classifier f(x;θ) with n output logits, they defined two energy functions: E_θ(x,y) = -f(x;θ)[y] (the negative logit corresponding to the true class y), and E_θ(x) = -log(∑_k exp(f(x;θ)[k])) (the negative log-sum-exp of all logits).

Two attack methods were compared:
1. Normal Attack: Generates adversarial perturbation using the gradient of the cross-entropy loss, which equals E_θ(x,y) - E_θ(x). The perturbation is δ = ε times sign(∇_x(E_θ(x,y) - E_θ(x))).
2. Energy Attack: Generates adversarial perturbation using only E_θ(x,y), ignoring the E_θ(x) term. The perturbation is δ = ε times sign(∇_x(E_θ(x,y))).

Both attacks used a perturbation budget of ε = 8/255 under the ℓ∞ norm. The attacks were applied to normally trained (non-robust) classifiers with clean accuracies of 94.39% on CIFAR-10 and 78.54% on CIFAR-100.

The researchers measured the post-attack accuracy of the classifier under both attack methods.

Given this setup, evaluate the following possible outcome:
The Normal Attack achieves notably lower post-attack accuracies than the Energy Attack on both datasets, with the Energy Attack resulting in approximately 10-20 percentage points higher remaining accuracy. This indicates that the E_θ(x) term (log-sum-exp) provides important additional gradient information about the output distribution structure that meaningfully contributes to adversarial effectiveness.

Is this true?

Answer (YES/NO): NO